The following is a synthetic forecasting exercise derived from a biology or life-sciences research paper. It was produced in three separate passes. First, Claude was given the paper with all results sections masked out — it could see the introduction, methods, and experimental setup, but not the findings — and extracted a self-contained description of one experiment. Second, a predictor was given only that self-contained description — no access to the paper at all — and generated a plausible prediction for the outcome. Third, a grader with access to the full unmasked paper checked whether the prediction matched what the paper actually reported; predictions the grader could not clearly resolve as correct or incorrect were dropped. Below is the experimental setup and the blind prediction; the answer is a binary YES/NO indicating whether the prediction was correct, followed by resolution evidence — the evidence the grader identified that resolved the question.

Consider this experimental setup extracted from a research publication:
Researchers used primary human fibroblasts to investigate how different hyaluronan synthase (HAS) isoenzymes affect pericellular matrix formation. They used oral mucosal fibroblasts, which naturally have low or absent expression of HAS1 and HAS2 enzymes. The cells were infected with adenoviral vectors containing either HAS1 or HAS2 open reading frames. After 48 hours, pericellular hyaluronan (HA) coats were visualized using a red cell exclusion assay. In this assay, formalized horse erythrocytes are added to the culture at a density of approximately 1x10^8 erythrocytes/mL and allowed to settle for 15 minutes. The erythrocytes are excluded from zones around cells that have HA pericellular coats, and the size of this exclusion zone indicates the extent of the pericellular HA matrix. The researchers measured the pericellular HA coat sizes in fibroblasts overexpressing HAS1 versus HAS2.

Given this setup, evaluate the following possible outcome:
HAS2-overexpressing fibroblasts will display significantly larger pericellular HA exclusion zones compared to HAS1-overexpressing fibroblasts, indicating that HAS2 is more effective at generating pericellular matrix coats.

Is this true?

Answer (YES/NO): YES